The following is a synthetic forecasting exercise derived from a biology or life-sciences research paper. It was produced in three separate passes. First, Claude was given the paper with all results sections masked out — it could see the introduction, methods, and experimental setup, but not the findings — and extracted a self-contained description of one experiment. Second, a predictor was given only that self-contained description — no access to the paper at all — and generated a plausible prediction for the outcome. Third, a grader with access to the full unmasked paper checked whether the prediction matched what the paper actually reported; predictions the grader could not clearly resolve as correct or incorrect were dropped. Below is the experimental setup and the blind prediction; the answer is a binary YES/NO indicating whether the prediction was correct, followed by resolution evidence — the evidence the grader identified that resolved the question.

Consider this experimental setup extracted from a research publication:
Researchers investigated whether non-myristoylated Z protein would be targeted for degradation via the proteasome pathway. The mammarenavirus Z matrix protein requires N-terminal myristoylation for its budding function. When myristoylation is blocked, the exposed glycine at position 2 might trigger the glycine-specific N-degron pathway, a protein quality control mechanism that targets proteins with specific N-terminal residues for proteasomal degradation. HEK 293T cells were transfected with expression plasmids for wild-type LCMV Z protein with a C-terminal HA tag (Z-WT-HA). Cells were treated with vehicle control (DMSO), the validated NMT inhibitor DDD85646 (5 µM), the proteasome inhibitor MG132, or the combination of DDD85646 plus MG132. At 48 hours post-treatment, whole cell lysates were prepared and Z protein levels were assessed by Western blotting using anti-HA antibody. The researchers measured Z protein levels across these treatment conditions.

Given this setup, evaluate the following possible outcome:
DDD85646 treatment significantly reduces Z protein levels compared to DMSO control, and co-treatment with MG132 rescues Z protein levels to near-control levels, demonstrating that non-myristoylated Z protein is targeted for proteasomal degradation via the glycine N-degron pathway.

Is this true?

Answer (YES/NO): NO